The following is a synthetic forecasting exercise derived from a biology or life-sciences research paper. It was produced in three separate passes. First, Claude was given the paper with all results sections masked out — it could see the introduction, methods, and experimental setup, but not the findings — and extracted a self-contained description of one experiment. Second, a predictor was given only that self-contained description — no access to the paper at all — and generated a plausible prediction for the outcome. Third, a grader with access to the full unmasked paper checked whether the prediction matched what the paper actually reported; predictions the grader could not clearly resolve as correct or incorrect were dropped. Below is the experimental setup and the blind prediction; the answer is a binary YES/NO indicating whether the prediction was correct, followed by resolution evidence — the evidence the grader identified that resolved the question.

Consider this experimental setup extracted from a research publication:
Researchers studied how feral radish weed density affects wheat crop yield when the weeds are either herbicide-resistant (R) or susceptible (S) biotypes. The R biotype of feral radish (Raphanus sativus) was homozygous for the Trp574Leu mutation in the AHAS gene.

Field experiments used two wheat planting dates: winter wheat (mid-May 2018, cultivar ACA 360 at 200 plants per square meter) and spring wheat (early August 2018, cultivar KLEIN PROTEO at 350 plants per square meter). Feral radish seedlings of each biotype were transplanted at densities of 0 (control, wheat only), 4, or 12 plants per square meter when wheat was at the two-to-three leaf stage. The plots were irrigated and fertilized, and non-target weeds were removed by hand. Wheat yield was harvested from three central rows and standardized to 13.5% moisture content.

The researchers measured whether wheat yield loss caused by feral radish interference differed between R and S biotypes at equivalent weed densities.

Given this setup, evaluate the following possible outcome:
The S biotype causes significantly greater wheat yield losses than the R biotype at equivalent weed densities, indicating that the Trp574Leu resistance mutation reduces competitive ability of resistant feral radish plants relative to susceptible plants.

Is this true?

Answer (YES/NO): YES